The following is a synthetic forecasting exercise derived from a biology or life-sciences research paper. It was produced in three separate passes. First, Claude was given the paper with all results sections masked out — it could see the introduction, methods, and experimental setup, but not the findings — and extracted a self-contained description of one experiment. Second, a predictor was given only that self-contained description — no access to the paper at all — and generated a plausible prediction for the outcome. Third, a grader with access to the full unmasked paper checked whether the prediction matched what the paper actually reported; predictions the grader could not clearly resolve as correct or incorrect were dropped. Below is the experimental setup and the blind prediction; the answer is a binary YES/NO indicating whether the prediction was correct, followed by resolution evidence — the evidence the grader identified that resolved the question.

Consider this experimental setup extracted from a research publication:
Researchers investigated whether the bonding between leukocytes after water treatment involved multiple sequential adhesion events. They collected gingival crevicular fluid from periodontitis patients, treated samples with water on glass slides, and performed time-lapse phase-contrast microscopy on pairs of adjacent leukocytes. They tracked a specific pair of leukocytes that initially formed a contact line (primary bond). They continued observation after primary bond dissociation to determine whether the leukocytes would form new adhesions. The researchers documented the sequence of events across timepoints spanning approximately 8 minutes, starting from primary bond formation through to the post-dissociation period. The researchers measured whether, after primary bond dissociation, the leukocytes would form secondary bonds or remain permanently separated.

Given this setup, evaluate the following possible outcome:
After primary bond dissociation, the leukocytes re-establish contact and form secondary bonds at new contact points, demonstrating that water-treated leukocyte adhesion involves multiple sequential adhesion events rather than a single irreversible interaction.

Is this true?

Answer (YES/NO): YES